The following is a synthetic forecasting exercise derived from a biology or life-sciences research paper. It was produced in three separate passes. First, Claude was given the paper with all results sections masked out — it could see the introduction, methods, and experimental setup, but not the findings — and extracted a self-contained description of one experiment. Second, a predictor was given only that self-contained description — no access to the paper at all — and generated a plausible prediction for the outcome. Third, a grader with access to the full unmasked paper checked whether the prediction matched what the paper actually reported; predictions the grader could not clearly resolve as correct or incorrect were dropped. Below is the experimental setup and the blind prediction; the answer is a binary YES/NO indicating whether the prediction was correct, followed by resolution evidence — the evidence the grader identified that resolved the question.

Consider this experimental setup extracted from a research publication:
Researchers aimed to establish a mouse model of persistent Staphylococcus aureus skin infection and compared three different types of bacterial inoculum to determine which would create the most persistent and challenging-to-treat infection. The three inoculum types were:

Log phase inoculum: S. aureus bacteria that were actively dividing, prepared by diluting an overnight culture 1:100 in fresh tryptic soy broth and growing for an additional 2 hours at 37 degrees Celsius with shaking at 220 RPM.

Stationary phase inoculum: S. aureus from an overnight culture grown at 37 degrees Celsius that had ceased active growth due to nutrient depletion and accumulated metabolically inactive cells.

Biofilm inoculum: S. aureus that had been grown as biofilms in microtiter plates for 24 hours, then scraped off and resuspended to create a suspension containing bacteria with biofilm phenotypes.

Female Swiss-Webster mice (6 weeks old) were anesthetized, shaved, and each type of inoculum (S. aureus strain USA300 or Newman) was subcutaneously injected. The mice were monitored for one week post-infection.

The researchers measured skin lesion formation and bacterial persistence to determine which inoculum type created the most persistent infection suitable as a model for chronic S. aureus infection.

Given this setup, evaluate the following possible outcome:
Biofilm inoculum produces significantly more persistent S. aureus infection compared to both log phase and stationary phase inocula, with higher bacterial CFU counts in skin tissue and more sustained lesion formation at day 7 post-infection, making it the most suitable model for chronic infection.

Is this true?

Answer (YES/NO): NO